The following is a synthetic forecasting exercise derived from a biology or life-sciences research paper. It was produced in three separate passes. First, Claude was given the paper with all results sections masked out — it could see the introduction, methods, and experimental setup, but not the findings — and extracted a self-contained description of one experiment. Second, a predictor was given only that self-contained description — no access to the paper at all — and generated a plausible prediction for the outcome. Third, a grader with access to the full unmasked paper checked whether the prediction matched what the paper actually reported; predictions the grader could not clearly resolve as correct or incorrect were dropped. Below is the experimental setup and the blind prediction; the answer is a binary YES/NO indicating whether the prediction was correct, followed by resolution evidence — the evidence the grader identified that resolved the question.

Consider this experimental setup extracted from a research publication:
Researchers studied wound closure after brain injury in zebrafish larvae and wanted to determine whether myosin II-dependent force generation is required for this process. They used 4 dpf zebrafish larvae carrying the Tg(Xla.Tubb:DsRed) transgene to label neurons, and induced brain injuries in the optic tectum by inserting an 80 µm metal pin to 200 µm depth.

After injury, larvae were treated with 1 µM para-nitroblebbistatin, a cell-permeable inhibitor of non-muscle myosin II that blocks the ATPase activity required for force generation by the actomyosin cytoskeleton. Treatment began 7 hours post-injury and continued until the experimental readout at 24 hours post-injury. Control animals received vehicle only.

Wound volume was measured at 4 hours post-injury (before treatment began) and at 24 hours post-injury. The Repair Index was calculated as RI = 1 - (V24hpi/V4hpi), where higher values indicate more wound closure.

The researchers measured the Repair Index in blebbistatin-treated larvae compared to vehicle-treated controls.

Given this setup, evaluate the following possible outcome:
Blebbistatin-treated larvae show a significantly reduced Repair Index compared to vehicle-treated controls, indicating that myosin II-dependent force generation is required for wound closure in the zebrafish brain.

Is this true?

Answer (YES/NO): YES